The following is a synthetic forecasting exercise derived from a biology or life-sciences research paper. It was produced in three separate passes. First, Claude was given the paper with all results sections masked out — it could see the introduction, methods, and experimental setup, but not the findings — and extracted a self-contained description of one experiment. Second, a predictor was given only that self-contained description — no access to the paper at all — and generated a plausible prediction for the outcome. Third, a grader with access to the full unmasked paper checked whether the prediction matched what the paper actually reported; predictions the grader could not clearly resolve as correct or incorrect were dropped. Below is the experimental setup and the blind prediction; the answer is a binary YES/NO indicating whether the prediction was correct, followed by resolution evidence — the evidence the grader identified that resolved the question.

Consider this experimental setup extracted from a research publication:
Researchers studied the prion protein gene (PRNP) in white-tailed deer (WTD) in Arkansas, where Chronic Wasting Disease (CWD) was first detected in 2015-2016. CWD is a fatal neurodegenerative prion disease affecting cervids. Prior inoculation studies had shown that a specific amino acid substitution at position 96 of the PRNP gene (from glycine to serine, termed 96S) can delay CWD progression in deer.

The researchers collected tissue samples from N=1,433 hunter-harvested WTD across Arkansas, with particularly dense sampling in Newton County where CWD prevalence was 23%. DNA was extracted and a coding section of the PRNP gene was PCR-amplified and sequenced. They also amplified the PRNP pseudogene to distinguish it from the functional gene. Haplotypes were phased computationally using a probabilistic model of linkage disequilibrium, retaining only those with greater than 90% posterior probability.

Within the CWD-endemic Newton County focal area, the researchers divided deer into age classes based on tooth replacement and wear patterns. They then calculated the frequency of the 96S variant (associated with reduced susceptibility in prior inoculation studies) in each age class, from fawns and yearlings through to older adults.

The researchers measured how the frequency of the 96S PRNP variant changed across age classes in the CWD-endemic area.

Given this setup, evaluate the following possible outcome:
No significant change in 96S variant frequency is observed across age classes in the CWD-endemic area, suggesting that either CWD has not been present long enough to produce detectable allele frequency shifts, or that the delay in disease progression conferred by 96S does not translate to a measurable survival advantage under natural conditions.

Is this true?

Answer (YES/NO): NO